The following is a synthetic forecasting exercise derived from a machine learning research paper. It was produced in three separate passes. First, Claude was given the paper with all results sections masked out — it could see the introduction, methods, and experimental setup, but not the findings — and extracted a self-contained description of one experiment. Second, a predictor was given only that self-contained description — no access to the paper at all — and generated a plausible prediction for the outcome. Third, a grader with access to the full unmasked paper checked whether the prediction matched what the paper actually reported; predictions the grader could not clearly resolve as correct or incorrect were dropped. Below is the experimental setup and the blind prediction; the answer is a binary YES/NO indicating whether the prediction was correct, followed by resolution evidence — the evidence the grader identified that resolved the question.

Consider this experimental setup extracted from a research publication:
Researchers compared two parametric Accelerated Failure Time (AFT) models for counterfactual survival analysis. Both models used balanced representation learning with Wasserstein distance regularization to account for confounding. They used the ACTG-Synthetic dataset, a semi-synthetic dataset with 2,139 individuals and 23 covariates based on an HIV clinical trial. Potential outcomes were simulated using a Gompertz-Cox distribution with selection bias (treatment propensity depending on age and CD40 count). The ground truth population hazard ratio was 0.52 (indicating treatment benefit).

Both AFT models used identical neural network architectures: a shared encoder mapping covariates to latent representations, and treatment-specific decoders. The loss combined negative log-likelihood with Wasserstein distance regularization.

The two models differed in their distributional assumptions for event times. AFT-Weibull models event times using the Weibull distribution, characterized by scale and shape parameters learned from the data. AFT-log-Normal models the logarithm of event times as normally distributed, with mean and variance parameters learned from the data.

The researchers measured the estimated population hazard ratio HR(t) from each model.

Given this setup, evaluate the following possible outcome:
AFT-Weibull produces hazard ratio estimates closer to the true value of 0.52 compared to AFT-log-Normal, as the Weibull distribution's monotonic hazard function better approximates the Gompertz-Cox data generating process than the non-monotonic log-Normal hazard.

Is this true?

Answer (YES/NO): NO